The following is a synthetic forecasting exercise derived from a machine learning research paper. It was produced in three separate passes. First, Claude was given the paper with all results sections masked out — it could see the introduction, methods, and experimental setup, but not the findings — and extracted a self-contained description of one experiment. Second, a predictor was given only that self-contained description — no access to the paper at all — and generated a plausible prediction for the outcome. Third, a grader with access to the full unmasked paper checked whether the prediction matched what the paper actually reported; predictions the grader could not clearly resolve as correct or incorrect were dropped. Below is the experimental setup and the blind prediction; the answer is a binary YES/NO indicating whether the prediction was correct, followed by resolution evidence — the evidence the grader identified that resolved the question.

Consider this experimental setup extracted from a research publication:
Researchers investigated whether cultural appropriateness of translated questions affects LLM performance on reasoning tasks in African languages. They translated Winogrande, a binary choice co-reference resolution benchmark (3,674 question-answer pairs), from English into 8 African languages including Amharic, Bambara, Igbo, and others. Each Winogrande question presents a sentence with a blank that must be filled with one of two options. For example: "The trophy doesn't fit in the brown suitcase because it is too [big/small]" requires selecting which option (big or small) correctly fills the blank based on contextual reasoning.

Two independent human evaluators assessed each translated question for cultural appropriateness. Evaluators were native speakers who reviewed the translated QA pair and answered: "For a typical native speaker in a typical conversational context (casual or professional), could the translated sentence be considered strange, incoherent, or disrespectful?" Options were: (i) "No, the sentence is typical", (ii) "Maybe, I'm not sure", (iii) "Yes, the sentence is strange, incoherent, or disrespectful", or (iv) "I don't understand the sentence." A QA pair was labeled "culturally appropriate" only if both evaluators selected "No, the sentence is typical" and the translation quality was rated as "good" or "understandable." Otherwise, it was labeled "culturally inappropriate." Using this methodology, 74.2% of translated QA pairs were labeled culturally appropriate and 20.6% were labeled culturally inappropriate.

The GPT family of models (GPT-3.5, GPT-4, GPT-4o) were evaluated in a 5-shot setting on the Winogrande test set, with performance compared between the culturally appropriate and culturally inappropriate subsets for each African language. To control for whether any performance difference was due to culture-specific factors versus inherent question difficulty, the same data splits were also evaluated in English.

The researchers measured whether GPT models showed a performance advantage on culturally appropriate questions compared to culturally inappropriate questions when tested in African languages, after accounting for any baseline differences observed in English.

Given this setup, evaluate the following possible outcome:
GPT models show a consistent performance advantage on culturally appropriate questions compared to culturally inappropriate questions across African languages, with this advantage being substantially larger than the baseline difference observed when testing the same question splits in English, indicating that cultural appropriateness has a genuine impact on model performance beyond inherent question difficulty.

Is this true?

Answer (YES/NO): NO